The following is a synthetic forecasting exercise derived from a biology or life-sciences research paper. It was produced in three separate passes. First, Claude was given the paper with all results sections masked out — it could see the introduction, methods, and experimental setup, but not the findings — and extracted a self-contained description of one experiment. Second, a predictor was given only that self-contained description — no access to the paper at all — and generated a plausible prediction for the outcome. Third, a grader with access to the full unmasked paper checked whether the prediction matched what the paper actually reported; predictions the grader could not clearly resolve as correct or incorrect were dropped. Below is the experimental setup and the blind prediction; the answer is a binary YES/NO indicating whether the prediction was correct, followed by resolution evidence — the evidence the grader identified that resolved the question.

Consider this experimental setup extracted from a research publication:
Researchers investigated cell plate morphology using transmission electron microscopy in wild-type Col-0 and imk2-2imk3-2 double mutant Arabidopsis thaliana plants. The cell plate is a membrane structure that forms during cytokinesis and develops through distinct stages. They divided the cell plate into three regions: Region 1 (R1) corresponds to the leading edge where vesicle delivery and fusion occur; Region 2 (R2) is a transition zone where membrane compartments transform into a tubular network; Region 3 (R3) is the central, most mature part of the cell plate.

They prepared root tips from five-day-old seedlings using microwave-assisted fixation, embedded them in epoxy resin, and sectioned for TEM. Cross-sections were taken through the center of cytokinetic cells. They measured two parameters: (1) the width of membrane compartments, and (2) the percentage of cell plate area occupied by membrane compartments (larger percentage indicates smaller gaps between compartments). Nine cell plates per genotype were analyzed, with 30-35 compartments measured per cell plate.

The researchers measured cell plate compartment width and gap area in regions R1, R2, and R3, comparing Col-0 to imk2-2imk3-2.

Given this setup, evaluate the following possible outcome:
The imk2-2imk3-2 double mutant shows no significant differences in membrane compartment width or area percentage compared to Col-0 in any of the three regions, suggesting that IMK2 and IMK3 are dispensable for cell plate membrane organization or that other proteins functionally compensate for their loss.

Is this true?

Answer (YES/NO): NO